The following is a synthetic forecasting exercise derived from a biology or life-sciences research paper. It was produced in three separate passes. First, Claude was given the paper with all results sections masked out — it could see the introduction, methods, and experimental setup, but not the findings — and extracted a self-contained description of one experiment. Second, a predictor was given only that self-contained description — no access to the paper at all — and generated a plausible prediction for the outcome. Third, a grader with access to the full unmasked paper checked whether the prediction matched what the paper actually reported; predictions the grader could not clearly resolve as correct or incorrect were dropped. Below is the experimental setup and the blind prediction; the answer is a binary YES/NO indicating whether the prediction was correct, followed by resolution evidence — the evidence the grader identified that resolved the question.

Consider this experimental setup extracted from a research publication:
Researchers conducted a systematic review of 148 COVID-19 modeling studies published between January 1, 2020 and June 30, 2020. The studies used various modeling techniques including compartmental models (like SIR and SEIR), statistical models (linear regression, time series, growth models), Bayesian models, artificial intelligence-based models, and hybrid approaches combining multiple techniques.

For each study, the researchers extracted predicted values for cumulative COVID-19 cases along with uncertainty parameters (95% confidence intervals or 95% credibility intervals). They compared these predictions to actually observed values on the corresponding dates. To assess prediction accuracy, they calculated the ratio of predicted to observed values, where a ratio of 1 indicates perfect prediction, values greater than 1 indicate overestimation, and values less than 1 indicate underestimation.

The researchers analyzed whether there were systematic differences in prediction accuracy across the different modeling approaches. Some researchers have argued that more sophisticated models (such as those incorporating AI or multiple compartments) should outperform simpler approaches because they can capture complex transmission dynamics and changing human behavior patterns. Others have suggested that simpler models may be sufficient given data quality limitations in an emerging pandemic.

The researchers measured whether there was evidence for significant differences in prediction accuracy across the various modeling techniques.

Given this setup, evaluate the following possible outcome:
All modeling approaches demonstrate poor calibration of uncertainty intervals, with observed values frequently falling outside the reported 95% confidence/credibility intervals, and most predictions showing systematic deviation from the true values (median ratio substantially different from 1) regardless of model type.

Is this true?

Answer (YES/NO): YES